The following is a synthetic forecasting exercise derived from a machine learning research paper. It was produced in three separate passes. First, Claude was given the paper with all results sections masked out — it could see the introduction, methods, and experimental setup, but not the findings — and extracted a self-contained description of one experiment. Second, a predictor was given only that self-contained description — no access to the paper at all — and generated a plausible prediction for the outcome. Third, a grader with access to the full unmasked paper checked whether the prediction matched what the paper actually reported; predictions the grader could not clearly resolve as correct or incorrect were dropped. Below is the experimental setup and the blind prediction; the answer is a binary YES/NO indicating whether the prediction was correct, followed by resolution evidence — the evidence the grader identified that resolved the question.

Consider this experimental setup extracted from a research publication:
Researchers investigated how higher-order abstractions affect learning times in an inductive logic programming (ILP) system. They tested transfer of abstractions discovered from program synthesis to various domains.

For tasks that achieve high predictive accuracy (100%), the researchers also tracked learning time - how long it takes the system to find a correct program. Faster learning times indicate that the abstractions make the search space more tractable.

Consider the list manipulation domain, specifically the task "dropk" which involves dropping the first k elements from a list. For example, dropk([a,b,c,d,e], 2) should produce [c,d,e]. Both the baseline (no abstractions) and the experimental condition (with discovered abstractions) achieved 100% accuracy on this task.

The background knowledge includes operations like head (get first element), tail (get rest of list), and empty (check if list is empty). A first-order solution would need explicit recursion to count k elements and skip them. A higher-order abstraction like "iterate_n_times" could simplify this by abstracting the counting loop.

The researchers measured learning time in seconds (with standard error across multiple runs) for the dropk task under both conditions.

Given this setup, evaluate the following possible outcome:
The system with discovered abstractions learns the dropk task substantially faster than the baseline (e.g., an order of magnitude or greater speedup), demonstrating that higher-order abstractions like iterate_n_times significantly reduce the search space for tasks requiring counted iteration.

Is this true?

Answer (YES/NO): YES